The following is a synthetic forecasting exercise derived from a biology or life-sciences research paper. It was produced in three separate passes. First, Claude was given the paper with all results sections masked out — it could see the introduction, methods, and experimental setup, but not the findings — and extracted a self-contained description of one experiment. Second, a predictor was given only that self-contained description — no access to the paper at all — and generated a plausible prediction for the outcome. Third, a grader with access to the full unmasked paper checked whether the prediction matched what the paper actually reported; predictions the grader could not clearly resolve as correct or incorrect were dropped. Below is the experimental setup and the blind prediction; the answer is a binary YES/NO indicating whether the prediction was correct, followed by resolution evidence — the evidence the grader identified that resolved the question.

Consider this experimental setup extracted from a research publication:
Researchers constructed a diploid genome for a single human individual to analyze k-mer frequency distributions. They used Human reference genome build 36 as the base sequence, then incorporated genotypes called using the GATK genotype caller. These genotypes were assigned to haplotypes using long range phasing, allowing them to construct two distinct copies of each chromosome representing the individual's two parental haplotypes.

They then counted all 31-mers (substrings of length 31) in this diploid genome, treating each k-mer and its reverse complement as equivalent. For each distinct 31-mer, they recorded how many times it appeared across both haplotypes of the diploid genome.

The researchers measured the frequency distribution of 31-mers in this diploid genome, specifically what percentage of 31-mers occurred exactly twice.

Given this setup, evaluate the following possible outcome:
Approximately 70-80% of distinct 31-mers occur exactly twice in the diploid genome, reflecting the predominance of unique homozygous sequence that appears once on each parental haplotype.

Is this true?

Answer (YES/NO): NO